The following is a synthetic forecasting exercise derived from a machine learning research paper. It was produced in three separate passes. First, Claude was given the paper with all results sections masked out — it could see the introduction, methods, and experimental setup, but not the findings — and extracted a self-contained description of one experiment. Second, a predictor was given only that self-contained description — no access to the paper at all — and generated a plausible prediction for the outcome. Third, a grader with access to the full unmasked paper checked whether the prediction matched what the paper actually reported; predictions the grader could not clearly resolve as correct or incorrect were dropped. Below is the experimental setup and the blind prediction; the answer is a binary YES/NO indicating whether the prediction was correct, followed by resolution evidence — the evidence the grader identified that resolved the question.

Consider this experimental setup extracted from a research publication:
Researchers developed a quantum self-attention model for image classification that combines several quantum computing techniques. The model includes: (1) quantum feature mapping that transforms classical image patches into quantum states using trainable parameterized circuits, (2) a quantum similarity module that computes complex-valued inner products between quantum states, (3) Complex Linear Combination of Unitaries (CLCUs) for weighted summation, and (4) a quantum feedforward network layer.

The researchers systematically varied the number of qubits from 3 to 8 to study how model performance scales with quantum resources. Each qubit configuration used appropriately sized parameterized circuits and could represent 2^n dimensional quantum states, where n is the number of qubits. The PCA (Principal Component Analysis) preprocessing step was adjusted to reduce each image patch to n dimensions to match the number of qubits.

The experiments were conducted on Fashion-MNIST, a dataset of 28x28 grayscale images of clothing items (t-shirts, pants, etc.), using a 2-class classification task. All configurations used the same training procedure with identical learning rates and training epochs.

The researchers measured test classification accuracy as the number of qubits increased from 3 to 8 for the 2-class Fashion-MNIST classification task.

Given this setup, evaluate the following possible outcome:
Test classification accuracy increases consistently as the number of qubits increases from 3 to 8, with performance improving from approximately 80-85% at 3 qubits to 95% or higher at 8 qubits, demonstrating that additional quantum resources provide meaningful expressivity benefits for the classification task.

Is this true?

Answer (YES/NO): NO